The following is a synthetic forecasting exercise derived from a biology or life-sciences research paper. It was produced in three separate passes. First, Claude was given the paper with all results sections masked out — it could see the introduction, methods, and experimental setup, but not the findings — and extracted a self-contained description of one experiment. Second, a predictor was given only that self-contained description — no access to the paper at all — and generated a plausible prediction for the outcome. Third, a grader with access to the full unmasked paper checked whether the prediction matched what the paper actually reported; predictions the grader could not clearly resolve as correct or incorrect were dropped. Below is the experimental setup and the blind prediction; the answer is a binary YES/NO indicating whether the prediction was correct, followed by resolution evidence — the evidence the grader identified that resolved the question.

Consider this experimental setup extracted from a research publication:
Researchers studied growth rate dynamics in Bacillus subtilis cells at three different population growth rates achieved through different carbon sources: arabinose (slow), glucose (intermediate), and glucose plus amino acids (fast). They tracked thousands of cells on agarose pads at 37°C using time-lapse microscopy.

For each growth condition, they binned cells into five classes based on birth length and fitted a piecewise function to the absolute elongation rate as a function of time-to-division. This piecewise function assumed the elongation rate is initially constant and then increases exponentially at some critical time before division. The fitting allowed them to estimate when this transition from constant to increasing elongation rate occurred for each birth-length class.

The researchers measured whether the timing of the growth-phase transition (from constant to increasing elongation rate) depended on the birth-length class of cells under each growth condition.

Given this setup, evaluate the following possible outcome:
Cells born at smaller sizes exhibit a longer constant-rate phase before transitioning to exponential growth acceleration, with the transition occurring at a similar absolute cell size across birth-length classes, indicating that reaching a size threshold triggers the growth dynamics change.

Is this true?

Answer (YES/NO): NO